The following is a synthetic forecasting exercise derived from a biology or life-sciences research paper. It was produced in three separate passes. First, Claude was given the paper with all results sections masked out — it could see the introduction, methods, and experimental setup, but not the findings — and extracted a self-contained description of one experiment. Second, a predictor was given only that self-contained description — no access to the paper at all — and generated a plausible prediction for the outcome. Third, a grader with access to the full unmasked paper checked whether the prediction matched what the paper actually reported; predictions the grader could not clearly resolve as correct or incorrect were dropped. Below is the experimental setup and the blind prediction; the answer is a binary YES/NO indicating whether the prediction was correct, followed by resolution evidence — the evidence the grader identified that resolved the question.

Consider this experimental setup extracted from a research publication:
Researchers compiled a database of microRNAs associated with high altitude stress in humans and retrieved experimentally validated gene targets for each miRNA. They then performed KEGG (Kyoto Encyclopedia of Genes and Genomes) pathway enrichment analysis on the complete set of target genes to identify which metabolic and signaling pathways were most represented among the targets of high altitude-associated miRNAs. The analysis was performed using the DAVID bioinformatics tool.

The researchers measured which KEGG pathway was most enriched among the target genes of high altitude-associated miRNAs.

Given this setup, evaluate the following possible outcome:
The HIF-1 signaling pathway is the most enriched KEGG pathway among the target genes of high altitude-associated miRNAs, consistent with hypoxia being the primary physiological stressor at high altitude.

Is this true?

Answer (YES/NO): NO